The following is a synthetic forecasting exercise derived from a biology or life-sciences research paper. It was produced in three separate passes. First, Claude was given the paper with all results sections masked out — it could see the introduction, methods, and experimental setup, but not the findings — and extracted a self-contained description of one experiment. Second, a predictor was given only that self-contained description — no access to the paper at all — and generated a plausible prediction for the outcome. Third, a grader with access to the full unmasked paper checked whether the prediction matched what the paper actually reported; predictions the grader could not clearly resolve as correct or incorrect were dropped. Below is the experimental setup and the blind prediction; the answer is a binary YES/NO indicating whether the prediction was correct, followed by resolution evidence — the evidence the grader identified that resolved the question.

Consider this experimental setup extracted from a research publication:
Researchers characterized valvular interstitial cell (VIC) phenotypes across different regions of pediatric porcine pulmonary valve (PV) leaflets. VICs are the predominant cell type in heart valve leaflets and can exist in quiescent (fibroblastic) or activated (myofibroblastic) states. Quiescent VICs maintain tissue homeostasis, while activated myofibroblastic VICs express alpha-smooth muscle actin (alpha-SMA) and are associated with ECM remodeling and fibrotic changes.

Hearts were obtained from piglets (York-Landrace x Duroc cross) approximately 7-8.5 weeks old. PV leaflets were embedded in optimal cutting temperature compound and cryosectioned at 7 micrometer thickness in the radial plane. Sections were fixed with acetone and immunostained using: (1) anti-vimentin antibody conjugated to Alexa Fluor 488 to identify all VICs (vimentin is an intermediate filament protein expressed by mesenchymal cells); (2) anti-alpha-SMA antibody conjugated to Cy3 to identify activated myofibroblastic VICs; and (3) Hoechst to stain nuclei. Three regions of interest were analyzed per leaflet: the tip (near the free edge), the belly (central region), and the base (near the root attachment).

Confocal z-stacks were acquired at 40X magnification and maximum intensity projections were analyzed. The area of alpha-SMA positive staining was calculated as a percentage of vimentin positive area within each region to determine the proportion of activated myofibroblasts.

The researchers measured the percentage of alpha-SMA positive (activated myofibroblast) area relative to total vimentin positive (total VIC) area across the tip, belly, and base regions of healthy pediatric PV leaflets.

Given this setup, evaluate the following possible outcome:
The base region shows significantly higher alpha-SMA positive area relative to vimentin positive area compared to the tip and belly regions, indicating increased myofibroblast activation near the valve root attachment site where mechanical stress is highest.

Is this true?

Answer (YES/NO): NO